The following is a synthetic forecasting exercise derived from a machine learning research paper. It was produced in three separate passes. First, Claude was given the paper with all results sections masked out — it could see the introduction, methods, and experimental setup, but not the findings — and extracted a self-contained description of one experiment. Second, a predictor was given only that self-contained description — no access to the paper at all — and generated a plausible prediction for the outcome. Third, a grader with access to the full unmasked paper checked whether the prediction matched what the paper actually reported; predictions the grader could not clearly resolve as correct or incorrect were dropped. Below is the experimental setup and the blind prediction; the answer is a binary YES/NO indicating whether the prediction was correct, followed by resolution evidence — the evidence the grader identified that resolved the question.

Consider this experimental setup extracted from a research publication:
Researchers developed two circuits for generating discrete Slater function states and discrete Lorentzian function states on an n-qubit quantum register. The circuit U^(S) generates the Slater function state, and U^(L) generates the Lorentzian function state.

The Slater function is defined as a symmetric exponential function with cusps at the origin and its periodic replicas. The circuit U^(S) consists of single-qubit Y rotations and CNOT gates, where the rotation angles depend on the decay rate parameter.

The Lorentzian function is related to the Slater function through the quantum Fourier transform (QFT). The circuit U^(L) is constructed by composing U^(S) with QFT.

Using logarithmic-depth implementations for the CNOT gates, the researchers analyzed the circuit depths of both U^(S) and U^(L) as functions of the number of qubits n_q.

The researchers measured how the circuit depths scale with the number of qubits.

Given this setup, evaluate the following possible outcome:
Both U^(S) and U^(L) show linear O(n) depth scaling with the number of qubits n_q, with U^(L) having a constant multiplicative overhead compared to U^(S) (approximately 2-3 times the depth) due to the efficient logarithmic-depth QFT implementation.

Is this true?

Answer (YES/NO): NO